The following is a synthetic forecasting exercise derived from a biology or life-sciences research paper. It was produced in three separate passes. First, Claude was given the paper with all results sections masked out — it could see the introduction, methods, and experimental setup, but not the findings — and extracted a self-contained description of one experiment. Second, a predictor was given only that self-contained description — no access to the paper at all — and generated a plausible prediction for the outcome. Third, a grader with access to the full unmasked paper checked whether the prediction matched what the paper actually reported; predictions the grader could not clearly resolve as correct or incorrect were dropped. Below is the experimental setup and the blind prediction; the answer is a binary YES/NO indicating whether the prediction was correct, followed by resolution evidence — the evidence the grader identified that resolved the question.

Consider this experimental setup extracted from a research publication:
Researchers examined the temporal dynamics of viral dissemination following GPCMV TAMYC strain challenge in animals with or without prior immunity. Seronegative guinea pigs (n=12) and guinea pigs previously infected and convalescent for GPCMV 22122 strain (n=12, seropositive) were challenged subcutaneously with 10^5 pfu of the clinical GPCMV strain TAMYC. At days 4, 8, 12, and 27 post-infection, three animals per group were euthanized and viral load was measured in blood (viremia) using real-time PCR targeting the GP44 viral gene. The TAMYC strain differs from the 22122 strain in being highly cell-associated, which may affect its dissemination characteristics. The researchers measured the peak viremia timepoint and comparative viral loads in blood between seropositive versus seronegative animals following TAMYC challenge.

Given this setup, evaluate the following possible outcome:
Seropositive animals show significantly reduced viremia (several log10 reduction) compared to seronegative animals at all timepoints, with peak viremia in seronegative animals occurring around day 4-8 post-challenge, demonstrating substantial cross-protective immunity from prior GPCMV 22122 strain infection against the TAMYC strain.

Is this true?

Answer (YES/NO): NO